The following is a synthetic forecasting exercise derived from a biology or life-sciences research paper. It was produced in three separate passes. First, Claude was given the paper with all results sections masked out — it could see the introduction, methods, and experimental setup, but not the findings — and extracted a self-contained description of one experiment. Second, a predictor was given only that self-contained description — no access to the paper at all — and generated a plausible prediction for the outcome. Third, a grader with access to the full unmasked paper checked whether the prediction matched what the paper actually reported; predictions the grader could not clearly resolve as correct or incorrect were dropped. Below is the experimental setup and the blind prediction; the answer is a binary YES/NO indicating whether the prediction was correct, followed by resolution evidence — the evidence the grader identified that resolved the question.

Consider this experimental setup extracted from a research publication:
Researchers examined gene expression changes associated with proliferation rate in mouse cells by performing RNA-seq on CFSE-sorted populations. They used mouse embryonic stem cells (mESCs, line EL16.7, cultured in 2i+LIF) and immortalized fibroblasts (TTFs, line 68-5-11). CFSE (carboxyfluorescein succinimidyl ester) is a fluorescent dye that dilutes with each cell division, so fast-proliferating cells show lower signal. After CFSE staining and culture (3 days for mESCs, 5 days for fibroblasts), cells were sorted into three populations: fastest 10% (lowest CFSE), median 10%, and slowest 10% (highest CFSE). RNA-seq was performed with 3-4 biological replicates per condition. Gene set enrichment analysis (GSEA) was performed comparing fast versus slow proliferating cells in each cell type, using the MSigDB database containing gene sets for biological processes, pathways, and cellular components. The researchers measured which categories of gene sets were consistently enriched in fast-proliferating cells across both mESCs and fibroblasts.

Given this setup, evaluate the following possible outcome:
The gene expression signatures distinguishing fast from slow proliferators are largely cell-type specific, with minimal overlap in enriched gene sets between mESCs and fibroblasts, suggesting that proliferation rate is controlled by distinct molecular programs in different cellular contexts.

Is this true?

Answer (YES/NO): NO